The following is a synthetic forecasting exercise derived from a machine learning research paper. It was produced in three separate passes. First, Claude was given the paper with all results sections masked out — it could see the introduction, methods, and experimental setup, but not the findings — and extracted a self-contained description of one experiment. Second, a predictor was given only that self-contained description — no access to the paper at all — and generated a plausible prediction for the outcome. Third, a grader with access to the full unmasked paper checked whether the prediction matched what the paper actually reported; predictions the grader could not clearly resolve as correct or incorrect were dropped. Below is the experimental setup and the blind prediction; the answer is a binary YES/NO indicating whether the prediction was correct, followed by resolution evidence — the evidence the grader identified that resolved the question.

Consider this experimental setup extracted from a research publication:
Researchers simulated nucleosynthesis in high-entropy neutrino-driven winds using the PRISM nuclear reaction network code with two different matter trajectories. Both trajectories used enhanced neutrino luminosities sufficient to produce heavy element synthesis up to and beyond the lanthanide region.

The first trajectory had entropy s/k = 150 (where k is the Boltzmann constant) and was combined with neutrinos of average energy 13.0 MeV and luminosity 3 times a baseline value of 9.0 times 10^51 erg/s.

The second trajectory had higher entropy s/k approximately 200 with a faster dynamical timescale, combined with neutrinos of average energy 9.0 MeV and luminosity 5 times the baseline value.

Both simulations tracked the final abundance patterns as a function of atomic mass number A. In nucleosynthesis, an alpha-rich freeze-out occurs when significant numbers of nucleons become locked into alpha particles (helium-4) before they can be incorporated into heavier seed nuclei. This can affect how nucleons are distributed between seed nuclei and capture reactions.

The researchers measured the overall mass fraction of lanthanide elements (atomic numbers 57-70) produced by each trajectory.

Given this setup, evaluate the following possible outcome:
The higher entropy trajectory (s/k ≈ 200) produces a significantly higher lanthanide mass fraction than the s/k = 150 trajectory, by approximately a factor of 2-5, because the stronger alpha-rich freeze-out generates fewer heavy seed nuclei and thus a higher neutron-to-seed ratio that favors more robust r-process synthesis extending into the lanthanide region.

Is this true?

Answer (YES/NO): NO